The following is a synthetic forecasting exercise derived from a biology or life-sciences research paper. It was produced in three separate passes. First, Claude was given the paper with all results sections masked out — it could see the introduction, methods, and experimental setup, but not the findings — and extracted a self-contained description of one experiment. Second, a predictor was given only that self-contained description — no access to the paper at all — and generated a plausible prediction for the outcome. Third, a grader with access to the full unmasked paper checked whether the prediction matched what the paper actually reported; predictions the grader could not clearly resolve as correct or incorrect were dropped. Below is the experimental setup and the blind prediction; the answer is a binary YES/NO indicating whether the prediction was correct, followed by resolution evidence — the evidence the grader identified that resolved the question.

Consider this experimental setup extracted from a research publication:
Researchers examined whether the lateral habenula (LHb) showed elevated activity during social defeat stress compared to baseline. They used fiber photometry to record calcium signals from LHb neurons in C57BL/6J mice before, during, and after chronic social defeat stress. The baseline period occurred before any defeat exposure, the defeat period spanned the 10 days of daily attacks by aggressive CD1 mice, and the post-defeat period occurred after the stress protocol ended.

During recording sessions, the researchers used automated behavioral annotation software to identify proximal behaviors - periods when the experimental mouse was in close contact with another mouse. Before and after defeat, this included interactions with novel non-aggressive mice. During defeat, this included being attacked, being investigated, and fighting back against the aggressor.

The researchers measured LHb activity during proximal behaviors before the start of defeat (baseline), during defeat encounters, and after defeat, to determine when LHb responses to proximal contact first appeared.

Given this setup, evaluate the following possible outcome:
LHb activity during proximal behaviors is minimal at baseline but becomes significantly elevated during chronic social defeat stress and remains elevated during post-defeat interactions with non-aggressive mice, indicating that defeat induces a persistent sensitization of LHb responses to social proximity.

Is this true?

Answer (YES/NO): NO